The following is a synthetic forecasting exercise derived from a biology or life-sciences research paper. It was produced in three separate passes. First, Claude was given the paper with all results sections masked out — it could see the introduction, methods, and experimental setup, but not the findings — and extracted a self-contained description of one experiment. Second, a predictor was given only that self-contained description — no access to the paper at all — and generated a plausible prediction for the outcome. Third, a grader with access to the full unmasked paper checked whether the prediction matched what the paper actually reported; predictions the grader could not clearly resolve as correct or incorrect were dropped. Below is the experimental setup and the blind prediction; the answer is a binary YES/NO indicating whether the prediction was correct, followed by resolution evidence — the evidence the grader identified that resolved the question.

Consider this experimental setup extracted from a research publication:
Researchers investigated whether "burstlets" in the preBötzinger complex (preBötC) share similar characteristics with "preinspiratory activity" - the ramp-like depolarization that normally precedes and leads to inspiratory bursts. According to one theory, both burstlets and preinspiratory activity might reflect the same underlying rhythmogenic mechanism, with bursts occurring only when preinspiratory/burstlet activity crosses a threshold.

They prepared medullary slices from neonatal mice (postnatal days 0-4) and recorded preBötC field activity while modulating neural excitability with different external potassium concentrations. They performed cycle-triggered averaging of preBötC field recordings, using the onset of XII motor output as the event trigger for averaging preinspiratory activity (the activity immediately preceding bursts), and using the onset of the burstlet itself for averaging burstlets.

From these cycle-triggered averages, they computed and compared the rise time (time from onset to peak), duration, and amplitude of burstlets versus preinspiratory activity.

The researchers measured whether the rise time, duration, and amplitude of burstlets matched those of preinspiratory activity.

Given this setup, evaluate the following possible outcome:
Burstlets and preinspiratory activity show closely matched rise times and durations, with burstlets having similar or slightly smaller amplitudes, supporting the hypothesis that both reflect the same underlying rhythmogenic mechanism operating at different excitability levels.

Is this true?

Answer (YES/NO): YES